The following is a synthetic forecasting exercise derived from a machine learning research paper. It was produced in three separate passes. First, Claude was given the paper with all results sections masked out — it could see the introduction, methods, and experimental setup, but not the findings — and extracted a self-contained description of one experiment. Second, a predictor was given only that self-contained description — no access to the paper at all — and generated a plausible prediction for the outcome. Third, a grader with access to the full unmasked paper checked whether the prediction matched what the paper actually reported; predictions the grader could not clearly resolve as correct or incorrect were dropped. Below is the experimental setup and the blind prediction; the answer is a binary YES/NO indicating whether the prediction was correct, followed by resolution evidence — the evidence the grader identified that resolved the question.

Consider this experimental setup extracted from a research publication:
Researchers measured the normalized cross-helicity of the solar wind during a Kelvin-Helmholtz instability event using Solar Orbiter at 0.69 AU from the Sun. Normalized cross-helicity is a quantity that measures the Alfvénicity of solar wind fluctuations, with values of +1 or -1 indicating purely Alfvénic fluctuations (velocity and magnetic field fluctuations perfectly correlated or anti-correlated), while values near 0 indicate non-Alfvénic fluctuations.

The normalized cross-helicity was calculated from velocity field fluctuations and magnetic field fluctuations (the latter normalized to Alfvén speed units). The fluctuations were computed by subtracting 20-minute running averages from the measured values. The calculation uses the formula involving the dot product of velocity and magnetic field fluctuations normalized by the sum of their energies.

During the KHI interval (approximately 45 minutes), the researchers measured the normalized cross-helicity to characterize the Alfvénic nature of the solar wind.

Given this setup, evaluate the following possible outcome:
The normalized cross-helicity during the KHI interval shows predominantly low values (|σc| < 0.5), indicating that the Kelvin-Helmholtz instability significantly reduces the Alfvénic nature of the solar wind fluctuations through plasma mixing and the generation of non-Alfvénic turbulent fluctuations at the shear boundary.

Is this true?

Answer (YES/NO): NO